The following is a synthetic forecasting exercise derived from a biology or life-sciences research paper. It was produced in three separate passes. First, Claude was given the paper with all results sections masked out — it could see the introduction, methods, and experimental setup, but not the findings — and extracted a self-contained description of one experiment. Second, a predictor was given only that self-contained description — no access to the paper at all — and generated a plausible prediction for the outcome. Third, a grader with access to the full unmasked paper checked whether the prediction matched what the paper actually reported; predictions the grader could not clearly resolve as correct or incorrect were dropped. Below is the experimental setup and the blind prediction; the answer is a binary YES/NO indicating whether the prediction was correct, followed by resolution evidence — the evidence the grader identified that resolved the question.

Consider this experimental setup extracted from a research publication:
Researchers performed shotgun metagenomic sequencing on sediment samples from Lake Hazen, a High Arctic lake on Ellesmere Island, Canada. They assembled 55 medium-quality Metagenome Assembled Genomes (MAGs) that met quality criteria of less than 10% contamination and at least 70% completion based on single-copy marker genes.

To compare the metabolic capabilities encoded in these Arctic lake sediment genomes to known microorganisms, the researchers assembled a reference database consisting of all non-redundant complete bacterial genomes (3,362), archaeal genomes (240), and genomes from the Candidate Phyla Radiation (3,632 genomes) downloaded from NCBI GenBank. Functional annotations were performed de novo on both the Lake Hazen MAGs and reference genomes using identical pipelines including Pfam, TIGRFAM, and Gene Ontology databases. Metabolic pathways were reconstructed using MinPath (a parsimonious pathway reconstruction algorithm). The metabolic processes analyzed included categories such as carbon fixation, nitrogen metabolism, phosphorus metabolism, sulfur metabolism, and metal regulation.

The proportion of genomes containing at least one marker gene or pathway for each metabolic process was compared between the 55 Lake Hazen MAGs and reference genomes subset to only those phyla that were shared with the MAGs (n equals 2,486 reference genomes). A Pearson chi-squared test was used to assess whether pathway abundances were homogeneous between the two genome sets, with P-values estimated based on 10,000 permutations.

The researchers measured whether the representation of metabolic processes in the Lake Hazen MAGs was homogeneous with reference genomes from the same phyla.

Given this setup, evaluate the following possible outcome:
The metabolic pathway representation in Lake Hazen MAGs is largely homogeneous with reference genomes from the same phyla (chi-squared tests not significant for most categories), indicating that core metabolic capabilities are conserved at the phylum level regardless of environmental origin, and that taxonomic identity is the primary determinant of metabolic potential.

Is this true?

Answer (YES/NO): NO